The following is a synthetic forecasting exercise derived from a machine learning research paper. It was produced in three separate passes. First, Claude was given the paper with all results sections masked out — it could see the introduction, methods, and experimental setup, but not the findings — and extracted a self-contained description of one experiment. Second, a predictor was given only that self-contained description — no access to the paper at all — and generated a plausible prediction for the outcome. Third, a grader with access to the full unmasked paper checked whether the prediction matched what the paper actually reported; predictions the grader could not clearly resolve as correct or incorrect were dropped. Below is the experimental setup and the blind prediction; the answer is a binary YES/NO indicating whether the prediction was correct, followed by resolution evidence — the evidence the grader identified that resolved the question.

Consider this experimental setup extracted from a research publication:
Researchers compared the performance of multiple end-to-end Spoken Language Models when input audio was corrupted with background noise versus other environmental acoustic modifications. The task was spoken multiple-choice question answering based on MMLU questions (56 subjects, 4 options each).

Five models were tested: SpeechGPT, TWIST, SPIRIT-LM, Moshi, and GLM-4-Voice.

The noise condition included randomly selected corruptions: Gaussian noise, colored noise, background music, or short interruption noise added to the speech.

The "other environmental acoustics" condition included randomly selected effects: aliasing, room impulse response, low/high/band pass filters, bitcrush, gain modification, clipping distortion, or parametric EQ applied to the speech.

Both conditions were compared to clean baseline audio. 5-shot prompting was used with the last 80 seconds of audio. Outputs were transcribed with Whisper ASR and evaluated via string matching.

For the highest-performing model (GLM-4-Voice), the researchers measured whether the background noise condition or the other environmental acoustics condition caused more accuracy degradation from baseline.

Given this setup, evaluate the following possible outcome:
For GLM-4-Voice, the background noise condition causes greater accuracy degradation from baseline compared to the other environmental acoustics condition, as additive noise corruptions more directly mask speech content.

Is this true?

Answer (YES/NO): YES